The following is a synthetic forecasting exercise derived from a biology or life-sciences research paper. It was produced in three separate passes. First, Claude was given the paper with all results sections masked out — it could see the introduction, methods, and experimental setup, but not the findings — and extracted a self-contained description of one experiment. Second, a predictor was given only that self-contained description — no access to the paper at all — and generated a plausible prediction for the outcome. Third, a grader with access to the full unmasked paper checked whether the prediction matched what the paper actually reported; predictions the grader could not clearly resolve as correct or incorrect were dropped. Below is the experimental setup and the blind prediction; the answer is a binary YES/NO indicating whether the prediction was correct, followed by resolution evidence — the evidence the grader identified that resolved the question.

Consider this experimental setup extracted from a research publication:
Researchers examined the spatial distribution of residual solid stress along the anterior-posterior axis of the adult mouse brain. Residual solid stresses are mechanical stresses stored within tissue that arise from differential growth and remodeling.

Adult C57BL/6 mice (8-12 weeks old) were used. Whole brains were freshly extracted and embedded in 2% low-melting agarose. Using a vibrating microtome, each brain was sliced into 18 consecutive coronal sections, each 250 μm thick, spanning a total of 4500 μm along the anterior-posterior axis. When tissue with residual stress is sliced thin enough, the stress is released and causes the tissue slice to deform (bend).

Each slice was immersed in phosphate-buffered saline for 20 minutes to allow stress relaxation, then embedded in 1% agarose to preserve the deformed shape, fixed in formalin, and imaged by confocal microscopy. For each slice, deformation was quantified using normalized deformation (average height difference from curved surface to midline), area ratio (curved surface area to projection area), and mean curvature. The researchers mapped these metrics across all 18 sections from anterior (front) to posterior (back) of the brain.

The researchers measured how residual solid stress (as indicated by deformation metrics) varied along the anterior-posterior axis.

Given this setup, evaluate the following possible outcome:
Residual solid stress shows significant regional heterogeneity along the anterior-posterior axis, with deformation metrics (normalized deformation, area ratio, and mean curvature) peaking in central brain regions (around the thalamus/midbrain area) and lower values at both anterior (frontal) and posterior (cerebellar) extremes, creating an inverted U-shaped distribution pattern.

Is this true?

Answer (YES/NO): NO